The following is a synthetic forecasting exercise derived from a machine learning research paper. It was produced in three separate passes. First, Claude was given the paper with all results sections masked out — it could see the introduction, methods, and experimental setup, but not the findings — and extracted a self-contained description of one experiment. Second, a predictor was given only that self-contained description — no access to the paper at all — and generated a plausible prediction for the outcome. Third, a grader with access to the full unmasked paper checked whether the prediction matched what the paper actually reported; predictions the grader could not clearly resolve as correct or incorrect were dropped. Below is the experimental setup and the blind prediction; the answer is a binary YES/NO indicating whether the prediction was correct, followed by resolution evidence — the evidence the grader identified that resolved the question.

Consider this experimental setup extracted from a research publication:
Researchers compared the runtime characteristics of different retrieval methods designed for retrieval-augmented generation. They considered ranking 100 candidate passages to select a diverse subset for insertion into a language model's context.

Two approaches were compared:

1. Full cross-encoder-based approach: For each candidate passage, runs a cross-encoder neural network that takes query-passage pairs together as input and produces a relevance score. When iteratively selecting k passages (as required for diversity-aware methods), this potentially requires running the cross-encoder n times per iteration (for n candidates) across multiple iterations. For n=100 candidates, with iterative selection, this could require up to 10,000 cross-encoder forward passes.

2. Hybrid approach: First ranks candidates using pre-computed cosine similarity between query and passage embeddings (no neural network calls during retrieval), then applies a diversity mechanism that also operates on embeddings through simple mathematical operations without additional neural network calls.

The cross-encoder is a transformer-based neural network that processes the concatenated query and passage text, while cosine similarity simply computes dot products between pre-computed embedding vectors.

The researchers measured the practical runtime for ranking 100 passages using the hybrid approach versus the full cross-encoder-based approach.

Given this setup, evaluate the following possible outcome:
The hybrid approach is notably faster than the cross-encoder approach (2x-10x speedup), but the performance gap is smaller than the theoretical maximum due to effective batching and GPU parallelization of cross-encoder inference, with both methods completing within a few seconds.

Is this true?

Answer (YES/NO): NO